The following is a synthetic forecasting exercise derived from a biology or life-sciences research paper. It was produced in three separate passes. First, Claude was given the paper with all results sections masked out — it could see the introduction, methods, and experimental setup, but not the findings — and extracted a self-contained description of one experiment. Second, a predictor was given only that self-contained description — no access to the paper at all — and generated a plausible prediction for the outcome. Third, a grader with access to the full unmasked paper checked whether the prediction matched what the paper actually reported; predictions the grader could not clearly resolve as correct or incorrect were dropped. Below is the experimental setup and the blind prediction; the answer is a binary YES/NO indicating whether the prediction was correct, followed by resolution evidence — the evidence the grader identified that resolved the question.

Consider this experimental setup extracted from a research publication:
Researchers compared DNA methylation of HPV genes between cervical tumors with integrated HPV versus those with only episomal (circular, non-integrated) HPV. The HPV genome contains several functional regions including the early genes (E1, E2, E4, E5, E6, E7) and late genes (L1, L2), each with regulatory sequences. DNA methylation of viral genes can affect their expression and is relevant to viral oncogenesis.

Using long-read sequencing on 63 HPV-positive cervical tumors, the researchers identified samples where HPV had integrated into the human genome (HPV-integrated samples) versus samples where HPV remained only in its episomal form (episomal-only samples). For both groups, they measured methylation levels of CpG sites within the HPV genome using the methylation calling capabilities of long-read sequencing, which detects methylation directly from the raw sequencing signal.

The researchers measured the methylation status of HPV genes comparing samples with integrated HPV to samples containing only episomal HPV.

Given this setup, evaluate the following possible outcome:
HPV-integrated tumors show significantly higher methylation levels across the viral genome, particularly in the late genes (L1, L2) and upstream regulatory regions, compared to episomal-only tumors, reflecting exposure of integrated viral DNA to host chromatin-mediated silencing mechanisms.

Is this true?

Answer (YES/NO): YES